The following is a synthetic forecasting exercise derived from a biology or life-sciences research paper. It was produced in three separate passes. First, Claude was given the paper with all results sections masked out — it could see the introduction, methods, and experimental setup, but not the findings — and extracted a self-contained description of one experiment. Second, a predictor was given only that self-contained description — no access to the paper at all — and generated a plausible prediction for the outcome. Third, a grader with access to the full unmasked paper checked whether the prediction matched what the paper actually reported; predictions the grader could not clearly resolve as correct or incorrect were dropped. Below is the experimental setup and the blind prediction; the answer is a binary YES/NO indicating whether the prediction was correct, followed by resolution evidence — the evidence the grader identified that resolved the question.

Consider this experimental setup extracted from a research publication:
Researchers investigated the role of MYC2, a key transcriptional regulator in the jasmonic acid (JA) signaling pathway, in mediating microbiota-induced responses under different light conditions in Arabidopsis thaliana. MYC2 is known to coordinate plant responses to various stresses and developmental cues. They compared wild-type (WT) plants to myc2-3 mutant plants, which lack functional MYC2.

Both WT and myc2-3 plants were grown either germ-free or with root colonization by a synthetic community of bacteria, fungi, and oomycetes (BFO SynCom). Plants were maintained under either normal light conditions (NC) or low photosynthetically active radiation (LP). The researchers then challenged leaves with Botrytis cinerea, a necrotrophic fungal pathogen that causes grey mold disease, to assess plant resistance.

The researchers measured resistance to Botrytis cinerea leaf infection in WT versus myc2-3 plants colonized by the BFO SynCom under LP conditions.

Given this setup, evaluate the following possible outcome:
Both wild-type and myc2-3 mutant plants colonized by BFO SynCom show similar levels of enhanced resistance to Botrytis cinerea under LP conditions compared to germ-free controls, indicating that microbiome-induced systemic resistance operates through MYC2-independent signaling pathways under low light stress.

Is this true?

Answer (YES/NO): NO